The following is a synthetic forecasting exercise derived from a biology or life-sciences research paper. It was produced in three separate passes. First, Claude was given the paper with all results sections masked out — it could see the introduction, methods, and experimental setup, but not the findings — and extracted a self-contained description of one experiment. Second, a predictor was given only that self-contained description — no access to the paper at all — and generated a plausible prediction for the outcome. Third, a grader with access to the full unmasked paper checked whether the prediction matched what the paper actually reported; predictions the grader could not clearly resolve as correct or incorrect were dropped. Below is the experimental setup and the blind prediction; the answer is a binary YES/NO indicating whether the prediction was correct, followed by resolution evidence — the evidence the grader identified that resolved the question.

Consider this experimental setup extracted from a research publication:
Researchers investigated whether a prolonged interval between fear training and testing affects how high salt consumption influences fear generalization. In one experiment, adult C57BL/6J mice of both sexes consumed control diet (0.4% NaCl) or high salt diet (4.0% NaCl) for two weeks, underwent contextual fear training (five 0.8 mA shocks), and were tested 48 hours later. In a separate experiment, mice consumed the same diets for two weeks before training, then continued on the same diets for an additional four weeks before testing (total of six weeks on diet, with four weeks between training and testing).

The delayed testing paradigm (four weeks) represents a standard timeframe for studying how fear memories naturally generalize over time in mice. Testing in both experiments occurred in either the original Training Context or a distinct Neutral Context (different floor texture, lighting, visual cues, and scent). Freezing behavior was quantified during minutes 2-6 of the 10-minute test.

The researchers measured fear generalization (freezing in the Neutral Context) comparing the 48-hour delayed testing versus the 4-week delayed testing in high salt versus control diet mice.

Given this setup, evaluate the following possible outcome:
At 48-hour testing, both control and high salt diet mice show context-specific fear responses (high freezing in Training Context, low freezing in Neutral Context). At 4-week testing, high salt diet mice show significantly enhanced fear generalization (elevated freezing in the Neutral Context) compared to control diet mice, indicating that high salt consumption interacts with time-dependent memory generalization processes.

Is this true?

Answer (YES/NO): NO